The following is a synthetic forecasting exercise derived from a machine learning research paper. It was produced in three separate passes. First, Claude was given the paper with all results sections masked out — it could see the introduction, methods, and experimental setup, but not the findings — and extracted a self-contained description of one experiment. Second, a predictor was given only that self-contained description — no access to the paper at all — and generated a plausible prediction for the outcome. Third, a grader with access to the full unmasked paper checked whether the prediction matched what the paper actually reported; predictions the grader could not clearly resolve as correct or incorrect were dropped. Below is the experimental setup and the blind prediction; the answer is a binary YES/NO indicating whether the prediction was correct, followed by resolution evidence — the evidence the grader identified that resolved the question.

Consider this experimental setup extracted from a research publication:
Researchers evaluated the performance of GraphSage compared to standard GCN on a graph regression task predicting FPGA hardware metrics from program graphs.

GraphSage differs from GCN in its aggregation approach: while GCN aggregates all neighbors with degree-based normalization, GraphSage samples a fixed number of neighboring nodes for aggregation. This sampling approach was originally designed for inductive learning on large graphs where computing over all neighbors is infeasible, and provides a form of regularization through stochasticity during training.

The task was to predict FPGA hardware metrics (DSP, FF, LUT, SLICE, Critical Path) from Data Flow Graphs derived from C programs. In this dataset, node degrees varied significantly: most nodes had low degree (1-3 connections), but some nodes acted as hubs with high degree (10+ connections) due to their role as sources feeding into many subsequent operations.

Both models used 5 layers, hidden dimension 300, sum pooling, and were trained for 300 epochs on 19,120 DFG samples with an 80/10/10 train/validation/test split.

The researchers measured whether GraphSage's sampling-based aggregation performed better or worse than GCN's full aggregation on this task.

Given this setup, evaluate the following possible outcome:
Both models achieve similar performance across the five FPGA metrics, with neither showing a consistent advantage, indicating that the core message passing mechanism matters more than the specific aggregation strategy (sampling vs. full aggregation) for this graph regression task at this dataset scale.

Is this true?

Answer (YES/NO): NO